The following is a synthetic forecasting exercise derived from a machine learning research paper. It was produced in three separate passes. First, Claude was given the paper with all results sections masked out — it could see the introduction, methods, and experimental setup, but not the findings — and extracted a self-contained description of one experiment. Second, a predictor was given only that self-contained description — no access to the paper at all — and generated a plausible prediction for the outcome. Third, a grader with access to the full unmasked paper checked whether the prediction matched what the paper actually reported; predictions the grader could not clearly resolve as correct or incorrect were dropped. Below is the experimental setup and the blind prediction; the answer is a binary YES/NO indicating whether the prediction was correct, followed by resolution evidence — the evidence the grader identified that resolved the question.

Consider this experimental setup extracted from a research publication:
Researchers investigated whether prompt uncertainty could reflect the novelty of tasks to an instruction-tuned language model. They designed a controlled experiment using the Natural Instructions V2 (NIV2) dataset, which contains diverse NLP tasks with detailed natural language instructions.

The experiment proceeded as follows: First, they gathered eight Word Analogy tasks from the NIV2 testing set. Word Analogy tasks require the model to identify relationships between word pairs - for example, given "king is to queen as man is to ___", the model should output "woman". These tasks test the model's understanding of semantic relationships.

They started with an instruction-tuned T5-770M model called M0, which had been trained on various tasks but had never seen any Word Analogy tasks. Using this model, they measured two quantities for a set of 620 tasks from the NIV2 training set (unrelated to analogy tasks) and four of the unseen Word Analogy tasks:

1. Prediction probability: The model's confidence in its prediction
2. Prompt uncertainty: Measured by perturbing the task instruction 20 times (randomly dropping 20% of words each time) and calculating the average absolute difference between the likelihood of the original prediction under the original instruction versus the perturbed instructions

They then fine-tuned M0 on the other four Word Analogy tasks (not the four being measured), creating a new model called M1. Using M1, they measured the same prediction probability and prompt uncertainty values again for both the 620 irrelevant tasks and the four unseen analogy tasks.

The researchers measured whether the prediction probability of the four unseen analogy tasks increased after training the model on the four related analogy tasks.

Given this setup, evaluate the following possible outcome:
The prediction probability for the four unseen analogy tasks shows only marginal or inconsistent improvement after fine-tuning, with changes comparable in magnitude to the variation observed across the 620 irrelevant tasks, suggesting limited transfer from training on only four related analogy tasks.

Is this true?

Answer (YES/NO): NO